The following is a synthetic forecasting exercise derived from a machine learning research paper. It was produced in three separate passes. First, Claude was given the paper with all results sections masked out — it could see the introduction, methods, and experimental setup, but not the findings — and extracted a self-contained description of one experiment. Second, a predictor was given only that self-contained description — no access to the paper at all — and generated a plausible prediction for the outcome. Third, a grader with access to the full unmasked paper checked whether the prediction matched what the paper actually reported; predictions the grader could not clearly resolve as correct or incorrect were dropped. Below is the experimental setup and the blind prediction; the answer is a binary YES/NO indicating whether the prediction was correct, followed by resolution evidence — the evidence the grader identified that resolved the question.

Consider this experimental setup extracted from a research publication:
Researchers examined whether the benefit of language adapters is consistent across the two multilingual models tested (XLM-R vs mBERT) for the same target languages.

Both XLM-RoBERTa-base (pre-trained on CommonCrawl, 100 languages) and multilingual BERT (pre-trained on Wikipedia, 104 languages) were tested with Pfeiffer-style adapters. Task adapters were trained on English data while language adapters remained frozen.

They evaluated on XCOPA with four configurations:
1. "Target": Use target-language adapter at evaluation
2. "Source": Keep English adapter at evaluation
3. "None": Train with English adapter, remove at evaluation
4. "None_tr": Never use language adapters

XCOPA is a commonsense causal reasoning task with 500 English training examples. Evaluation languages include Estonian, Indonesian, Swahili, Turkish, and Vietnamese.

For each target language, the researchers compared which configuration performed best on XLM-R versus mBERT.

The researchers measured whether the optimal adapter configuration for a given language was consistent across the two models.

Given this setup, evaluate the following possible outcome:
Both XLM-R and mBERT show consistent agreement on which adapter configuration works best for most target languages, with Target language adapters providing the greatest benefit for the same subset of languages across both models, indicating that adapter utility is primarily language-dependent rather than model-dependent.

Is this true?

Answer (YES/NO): NO